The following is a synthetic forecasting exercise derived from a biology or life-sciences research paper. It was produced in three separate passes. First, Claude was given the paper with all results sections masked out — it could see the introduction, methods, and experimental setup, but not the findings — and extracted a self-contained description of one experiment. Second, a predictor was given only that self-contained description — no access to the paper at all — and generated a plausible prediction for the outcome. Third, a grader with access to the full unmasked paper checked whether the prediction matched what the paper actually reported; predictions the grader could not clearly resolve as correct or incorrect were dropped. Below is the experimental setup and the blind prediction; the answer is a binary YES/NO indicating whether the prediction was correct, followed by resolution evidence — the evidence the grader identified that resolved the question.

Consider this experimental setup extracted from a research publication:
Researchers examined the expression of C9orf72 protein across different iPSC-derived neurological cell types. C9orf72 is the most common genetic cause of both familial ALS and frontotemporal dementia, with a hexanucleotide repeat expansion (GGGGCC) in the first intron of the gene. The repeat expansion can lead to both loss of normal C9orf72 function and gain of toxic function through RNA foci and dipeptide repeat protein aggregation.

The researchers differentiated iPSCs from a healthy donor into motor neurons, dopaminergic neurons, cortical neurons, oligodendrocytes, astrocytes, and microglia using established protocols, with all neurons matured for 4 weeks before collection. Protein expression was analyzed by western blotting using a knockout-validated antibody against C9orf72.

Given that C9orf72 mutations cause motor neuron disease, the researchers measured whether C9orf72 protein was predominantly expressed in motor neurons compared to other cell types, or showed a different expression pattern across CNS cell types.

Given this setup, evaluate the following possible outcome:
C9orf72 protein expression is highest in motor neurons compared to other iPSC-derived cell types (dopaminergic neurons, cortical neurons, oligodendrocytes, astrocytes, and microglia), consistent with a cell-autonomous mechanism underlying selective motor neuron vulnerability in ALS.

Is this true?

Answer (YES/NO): NO